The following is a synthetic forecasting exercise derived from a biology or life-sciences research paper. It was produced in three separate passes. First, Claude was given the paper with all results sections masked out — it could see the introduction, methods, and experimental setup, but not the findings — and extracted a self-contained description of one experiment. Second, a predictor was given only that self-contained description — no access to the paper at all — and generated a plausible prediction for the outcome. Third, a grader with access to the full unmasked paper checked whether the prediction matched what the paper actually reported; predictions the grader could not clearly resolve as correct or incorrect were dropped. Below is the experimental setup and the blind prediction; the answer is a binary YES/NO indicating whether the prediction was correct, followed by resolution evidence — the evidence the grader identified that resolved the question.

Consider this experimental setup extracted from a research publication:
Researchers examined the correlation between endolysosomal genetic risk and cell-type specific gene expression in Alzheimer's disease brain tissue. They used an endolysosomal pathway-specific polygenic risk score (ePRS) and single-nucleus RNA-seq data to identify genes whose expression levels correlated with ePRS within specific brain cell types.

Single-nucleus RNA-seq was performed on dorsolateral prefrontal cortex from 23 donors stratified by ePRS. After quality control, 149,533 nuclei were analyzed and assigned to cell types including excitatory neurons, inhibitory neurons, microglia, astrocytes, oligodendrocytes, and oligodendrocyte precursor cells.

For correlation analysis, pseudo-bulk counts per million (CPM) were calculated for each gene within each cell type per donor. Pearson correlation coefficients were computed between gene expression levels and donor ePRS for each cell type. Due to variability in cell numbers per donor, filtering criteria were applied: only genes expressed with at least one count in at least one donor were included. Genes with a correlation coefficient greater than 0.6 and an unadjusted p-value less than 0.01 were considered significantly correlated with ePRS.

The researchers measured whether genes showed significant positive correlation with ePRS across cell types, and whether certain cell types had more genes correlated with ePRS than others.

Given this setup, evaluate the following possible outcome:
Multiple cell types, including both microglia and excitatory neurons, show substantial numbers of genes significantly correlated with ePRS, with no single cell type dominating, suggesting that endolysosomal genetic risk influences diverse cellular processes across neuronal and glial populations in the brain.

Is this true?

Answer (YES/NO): NO